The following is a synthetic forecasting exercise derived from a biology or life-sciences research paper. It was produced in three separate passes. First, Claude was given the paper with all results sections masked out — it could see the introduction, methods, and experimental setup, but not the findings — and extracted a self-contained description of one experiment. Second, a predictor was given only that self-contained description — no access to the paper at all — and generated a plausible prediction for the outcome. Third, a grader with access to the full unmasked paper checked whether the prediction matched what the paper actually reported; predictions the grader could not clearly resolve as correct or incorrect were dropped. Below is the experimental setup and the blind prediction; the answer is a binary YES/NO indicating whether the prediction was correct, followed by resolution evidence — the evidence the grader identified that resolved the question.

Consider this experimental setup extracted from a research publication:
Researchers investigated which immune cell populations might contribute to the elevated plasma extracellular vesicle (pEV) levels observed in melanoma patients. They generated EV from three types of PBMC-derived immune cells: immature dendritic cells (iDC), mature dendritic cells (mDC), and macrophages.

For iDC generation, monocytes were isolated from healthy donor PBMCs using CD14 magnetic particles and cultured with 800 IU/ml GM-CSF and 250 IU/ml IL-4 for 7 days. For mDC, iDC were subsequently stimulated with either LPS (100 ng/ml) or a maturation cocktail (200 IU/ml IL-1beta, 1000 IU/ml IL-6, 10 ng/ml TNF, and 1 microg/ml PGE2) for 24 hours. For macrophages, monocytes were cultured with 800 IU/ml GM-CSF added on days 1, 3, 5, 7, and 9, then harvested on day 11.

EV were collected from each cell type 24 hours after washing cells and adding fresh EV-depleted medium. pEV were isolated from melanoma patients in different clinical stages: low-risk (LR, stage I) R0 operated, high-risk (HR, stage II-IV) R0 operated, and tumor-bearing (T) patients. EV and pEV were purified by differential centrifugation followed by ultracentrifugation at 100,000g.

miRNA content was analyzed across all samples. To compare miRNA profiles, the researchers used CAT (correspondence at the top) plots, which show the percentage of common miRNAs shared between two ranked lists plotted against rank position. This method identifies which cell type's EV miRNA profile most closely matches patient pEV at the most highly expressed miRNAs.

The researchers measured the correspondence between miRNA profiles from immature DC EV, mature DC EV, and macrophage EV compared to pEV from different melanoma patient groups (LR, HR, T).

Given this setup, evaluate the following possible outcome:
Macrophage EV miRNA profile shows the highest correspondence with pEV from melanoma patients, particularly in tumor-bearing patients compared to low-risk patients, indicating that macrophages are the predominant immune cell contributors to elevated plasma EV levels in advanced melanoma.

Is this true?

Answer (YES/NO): NO